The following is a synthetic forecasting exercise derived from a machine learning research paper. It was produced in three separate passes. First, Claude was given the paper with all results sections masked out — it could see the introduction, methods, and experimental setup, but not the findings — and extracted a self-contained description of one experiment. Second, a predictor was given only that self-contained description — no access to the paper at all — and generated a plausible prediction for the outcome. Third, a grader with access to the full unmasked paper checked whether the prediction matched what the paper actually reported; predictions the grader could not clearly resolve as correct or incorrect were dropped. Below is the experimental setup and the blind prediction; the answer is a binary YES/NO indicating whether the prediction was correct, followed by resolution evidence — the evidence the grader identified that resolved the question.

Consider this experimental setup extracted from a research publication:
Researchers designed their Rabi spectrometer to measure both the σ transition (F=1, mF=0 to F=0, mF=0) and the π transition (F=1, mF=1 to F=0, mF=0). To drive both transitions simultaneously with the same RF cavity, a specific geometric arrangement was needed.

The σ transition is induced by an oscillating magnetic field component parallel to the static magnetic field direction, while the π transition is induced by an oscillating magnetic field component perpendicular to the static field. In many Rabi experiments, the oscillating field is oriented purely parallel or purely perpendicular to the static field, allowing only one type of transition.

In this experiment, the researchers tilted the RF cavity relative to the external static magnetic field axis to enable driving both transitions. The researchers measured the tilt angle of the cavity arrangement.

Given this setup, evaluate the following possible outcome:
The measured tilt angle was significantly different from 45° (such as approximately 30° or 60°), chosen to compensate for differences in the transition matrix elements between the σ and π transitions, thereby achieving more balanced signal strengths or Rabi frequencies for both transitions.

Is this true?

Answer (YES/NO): NO